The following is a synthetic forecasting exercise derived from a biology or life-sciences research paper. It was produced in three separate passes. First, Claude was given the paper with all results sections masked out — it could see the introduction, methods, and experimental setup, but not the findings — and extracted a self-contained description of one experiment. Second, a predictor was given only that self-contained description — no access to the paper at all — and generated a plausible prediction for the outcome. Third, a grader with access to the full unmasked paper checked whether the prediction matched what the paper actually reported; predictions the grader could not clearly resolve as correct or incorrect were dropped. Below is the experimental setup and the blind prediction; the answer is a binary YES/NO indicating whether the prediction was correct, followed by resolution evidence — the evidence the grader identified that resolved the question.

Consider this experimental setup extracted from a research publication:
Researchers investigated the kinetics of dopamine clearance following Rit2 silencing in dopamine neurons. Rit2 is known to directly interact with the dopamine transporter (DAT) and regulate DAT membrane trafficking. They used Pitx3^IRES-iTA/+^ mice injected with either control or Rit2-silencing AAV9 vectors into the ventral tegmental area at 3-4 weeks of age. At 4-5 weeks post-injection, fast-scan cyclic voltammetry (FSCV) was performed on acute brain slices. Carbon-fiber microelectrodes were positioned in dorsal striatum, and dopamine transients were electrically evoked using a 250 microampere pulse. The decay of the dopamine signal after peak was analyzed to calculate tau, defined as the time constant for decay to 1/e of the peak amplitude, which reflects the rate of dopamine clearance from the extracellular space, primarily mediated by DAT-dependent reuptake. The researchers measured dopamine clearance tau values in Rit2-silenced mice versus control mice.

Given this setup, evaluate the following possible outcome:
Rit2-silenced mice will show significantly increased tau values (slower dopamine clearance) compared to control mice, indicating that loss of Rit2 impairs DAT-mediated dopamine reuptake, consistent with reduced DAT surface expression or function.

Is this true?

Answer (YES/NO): NO